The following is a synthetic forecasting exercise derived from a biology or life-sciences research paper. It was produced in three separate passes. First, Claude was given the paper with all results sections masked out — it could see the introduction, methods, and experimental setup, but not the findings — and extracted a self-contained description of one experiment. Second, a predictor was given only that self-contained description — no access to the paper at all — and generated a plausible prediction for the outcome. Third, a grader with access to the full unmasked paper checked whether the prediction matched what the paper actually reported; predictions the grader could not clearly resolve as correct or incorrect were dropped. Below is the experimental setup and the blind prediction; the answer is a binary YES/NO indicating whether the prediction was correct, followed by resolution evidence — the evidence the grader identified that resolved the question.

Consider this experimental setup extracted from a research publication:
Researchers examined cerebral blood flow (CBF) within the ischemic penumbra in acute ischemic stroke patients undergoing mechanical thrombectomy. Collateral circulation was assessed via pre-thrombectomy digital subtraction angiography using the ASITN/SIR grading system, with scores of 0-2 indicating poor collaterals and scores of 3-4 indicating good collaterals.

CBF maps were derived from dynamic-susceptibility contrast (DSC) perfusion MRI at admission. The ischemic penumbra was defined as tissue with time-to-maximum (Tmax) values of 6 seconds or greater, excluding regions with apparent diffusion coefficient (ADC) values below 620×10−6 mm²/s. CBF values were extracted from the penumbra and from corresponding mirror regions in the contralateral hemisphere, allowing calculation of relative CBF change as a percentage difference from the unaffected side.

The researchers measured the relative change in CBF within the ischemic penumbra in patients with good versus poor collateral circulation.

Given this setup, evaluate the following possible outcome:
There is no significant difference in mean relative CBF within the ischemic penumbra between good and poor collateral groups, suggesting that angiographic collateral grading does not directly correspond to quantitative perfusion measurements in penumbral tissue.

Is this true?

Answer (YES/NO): NO